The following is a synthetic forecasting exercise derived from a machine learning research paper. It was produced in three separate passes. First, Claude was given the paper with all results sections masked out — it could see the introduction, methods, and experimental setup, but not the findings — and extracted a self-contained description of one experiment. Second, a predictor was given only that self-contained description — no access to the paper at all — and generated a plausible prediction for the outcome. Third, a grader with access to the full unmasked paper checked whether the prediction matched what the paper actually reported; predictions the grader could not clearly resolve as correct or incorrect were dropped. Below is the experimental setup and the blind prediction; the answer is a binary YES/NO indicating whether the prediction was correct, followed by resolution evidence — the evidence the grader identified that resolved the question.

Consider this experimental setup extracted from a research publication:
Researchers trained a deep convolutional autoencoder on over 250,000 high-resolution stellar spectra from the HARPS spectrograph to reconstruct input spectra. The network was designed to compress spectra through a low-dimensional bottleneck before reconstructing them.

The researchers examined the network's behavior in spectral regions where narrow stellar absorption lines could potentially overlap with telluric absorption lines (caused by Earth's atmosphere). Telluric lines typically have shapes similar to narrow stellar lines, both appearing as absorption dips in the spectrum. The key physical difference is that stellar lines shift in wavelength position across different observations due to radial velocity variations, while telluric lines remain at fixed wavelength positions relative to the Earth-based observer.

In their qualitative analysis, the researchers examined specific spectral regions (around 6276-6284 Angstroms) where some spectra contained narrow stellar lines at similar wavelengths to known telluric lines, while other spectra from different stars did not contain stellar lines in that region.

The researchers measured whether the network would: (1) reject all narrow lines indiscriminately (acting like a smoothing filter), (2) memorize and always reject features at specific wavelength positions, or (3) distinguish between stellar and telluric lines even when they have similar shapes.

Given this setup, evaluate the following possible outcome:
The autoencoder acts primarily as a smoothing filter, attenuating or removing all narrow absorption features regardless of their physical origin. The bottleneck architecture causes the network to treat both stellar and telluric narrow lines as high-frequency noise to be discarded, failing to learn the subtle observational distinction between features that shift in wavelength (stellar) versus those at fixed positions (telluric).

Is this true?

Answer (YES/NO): NO